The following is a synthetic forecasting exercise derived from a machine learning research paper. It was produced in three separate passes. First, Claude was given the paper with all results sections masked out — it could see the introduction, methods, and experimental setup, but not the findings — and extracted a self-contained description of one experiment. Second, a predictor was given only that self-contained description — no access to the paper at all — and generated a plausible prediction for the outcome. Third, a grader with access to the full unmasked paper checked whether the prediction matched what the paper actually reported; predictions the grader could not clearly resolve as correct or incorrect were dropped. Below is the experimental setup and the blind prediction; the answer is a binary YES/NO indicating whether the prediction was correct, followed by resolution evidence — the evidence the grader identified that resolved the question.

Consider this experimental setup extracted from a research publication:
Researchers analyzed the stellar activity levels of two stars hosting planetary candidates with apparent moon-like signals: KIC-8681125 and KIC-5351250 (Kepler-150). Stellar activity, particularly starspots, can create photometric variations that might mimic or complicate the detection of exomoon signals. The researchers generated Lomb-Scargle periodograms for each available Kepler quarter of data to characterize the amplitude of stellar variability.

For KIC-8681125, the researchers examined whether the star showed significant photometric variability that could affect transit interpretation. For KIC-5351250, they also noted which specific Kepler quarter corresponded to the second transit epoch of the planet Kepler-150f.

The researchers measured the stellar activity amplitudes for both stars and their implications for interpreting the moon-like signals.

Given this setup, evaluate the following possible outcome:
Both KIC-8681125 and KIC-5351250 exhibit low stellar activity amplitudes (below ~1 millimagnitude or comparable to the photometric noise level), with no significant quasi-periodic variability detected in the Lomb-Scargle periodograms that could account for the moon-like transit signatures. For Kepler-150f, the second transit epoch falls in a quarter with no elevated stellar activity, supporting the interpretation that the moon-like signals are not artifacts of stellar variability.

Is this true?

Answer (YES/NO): NO